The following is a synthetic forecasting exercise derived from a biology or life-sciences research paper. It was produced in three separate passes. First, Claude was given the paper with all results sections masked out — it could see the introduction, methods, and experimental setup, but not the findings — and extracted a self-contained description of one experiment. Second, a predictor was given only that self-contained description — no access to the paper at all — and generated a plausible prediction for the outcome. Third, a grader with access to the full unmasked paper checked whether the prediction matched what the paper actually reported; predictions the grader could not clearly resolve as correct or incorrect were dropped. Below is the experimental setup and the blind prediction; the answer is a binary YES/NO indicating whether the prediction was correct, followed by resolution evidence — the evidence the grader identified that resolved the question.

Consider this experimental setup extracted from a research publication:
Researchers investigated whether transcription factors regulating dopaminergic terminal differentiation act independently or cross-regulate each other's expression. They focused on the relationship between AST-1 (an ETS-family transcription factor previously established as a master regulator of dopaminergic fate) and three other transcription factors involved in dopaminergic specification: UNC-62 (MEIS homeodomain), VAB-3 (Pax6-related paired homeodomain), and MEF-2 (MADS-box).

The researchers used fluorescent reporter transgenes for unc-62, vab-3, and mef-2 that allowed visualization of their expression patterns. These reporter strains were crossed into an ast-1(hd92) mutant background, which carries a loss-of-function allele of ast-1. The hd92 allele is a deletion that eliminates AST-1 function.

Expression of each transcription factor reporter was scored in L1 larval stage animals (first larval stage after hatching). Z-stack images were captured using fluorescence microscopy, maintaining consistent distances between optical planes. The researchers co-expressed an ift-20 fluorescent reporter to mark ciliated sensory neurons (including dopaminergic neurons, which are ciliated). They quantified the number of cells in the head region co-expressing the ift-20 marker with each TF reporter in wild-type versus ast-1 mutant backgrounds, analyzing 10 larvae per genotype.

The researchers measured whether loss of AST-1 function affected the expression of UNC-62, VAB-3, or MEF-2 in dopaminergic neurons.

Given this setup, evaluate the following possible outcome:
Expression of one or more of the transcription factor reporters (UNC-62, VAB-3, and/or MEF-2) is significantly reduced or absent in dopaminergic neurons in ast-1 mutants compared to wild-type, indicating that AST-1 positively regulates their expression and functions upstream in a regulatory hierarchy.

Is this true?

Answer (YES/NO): NO